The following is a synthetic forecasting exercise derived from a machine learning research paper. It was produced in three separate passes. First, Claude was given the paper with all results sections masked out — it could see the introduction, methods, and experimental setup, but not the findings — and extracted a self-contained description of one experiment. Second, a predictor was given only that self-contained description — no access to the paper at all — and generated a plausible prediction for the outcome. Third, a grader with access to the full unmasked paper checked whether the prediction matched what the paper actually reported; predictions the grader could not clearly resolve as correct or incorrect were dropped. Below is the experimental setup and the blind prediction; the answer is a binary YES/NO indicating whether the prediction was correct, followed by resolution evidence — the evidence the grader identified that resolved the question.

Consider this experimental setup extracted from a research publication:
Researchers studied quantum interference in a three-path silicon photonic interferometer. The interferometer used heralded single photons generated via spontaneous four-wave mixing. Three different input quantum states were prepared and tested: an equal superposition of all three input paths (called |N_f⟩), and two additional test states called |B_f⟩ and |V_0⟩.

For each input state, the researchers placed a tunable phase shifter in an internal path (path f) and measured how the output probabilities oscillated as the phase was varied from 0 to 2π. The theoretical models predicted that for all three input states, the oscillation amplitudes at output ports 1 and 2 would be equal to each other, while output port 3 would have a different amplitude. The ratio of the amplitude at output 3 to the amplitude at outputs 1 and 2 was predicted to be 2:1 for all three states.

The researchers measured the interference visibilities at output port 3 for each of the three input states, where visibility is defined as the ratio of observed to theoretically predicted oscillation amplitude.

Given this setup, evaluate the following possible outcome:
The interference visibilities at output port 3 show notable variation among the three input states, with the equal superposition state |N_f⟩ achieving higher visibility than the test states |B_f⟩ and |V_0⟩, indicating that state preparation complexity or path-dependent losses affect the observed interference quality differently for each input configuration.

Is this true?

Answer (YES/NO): NO